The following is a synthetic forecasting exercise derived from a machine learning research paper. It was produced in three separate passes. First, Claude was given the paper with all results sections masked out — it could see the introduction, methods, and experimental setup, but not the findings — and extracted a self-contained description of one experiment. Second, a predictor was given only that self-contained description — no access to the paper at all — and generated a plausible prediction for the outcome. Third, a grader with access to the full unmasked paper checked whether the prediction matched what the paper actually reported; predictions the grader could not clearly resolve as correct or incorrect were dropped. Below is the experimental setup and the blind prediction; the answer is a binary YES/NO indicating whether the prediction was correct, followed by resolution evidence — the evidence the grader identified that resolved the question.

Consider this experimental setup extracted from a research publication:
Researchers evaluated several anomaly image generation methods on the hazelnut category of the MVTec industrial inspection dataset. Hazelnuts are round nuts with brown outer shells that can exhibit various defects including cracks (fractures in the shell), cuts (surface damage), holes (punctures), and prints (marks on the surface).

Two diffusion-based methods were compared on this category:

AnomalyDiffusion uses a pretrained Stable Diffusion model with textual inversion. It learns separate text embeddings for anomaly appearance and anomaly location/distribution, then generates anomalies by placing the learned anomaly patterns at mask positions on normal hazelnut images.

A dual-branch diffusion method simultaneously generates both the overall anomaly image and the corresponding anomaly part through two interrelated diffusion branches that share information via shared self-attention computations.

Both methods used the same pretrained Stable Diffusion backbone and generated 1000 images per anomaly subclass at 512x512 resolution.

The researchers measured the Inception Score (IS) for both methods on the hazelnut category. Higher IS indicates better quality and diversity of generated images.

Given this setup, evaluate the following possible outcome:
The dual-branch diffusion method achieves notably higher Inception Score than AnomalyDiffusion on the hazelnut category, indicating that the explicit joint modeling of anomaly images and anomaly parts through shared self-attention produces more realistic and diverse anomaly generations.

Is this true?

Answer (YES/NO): NO